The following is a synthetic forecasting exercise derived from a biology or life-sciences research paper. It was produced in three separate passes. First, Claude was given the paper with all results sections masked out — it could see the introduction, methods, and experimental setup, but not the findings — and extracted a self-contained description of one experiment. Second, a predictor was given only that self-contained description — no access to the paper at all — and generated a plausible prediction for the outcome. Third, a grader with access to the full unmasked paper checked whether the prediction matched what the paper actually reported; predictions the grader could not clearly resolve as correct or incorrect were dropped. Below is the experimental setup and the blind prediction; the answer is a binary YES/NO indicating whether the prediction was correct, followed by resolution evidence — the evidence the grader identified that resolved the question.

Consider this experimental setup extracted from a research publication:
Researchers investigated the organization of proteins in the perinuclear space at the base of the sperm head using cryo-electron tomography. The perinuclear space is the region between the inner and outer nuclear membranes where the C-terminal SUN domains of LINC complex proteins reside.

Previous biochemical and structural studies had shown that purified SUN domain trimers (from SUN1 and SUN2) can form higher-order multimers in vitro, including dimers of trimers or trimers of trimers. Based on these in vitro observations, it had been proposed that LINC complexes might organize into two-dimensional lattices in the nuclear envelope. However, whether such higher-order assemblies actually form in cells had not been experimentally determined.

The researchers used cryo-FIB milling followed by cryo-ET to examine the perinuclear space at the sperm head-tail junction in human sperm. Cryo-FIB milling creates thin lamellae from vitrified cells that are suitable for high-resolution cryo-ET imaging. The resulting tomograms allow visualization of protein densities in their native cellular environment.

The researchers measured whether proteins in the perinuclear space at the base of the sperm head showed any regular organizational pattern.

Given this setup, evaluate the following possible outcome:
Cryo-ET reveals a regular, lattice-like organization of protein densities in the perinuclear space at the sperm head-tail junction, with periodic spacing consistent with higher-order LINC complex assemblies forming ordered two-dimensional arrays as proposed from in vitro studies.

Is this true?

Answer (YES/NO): NO